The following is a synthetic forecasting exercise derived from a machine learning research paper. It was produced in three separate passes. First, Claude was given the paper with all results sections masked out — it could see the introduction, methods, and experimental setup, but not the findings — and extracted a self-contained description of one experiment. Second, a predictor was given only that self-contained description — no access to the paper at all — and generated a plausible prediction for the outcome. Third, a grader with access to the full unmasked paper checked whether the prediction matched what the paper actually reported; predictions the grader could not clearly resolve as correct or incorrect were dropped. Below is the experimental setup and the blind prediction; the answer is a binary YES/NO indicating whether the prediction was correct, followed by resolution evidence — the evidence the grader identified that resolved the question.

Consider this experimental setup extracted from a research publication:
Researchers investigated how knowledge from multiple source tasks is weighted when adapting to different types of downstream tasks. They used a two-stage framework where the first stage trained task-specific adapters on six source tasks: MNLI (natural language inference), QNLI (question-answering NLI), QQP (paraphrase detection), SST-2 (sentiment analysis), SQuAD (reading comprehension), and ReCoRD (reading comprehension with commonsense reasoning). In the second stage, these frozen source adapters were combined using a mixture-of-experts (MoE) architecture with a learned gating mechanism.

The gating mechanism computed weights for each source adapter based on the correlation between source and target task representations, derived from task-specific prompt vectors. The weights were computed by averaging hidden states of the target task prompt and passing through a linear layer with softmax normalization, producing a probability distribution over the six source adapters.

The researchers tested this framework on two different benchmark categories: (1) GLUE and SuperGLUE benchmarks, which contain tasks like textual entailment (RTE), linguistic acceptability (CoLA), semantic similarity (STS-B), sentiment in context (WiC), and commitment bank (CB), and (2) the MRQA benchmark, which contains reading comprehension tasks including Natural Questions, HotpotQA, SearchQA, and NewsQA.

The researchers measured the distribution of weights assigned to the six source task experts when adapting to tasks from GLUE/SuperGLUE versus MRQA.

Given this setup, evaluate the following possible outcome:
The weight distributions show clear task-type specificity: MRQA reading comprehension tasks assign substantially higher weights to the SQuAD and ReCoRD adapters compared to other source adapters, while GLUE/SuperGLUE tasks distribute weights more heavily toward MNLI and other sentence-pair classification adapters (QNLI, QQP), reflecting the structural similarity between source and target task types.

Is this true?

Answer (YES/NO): NO